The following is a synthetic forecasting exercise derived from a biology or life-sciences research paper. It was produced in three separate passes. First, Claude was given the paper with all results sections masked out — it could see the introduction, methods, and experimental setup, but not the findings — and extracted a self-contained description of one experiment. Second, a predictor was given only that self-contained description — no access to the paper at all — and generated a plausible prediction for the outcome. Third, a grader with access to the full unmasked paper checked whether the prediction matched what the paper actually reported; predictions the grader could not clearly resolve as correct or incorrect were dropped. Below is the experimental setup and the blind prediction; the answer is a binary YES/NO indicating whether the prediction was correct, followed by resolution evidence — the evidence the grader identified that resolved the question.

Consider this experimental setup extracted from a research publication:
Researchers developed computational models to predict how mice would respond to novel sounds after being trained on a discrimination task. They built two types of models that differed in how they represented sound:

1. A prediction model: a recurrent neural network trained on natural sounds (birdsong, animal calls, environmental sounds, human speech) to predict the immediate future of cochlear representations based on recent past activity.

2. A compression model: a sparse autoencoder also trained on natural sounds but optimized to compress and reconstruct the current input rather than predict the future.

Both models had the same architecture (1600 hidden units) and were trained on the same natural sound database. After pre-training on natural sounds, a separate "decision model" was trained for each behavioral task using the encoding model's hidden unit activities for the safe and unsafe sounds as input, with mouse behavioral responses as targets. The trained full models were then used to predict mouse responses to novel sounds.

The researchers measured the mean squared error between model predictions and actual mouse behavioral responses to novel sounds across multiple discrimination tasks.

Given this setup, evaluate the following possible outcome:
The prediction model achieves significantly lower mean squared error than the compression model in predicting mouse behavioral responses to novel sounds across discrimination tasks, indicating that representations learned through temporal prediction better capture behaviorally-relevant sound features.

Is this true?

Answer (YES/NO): NO